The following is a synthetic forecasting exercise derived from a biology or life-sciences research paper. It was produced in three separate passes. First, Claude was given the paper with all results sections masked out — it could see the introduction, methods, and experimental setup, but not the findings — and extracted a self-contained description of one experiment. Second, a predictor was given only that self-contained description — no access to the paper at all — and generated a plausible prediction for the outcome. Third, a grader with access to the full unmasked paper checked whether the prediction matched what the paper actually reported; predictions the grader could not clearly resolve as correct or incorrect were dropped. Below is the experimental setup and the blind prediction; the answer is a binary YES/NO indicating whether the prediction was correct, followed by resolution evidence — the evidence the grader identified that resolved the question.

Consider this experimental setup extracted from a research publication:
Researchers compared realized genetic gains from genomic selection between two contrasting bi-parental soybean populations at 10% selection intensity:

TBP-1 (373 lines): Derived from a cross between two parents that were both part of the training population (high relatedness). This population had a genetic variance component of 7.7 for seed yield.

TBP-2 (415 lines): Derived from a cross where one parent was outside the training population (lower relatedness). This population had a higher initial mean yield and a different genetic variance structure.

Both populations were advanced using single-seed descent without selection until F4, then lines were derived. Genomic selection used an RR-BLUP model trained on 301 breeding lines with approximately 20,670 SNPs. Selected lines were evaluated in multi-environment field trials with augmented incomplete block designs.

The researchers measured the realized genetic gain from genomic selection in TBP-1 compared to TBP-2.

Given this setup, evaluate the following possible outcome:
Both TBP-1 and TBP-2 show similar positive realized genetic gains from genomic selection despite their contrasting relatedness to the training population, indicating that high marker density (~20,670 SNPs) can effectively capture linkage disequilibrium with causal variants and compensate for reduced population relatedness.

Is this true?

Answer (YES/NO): NO